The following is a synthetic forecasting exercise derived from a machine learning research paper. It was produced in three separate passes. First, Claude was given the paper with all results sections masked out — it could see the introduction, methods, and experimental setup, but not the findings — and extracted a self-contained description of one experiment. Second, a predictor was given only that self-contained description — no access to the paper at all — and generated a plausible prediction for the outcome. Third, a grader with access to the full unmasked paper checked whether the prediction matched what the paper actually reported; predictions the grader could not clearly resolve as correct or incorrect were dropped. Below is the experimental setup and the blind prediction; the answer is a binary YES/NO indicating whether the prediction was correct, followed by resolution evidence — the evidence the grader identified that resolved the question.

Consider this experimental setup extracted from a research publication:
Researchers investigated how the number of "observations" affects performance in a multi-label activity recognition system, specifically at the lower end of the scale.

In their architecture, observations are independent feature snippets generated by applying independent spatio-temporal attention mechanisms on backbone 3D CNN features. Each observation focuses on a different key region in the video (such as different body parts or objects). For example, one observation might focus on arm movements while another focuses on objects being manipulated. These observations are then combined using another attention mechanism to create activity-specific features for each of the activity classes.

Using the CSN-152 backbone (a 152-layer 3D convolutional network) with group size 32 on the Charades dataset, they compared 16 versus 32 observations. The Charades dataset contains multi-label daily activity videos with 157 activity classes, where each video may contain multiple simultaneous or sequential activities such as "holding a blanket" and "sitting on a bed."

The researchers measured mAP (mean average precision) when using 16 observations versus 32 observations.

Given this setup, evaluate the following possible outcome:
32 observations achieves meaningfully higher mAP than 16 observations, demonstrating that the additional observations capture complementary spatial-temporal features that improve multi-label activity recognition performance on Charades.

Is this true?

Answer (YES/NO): YES